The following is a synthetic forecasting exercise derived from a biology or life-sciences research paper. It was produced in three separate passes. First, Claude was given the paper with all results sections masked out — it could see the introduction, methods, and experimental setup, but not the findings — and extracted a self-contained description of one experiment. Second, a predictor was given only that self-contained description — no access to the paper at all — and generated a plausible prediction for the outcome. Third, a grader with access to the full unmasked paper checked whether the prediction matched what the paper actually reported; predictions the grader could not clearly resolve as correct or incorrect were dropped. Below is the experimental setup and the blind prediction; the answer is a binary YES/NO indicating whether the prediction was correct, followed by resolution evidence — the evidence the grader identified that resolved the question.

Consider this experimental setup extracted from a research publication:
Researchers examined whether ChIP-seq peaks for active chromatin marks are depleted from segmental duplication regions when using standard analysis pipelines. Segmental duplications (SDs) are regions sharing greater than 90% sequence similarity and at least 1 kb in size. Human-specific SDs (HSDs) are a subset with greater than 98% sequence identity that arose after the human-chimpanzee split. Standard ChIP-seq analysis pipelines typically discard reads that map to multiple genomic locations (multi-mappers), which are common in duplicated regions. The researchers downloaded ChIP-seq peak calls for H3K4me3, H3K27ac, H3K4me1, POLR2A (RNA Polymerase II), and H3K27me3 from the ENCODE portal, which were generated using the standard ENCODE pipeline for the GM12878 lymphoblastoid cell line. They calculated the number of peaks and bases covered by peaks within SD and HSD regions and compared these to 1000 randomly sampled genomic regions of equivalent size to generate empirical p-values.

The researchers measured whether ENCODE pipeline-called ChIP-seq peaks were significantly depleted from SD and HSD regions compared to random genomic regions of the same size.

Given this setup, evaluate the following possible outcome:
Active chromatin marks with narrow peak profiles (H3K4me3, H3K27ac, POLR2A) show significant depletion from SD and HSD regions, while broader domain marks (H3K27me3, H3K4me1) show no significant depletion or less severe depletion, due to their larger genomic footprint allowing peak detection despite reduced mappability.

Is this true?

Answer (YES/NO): NO